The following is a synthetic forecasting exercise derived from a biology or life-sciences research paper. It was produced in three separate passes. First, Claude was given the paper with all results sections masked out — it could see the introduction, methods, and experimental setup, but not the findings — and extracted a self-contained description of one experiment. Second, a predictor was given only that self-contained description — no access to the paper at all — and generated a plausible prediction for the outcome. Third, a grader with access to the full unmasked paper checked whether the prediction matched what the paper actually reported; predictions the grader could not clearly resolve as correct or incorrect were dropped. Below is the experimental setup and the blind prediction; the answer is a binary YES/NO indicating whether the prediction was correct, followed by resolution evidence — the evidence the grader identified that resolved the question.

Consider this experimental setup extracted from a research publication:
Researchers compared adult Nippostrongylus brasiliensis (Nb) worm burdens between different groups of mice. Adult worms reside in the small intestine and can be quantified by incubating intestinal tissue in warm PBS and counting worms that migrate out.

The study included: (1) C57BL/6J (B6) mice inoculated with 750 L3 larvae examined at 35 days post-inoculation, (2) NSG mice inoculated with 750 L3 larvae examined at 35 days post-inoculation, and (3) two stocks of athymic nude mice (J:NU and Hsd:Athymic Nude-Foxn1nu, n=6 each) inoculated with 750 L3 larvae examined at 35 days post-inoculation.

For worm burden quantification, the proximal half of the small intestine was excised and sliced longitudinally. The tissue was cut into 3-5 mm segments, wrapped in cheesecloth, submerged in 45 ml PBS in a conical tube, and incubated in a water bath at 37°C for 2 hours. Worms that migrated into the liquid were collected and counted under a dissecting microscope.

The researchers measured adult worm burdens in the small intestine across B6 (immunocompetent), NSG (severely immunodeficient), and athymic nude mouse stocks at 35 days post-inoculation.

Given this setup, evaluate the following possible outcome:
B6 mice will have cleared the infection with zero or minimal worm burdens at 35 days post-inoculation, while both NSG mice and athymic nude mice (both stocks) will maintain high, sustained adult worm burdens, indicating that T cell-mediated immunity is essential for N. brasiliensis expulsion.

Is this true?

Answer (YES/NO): NO